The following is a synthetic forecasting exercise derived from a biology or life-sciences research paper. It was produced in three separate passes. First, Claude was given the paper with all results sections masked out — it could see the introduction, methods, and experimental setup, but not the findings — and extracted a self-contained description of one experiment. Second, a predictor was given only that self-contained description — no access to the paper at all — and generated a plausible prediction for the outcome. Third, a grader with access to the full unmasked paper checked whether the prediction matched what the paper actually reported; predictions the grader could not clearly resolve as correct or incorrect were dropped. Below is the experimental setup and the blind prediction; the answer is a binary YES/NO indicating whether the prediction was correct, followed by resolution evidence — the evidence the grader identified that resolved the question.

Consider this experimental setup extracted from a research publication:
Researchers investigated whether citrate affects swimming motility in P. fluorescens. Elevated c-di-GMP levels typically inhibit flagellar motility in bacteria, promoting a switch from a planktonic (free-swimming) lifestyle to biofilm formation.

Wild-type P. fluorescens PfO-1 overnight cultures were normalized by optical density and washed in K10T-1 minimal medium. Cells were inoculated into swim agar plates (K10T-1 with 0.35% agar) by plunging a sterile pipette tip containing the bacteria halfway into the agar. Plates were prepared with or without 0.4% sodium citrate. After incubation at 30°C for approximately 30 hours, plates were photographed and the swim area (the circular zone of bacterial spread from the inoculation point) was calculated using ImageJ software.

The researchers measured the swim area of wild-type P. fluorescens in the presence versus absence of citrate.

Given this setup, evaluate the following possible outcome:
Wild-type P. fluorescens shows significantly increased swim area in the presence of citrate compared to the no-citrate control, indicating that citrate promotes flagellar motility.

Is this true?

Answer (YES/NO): YES